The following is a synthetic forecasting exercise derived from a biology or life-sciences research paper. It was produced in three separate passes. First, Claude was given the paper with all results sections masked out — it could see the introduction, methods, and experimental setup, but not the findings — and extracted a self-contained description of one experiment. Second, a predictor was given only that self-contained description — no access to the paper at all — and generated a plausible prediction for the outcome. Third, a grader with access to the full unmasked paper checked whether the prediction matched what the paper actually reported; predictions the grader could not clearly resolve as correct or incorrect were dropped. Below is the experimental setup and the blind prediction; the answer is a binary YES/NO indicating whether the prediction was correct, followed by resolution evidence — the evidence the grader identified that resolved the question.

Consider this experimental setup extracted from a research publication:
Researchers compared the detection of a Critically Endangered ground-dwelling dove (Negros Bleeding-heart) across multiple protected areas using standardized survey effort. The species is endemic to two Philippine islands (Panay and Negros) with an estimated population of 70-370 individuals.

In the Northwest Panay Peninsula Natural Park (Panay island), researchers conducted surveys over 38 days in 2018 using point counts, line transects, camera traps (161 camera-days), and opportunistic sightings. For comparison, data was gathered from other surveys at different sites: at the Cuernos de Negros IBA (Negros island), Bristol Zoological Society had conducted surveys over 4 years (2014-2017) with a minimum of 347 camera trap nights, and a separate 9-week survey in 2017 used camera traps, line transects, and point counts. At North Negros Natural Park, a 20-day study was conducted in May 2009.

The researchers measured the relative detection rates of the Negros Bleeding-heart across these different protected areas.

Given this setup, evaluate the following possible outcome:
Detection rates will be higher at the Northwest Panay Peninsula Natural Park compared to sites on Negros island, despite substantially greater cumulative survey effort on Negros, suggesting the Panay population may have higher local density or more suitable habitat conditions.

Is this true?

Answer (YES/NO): YES